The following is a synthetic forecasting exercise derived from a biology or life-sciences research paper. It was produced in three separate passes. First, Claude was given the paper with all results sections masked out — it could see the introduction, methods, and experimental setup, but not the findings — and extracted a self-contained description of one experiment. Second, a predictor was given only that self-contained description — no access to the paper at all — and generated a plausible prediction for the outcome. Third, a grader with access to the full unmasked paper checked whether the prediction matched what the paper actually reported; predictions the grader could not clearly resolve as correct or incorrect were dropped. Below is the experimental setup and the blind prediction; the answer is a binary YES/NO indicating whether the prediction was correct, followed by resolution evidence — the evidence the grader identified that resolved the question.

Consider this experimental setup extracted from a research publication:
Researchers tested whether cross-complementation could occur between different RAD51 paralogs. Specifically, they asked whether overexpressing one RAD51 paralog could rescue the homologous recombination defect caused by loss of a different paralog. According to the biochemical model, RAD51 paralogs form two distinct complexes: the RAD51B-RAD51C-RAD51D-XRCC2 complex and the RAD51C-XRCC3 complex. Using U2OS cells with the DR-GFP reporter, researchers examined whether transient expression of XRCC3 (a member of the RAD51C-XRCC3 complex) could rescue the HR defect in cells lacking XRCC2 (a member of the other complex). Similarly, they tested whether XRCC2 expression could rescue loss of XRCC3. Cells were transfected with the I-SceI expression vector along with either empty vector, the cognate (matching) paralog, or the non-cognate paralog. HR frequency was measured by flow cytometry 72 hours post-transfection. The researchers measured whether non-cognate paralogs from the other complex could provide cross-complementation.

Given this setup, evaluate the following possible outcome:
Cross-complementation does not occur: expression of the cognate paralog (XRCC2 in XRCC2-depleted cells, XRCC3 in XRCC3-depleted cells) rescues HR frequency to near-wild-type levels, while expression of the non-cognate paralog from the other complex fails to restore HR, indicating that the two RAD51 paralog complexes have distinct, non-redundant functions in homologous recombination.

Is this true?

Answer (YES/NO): YES